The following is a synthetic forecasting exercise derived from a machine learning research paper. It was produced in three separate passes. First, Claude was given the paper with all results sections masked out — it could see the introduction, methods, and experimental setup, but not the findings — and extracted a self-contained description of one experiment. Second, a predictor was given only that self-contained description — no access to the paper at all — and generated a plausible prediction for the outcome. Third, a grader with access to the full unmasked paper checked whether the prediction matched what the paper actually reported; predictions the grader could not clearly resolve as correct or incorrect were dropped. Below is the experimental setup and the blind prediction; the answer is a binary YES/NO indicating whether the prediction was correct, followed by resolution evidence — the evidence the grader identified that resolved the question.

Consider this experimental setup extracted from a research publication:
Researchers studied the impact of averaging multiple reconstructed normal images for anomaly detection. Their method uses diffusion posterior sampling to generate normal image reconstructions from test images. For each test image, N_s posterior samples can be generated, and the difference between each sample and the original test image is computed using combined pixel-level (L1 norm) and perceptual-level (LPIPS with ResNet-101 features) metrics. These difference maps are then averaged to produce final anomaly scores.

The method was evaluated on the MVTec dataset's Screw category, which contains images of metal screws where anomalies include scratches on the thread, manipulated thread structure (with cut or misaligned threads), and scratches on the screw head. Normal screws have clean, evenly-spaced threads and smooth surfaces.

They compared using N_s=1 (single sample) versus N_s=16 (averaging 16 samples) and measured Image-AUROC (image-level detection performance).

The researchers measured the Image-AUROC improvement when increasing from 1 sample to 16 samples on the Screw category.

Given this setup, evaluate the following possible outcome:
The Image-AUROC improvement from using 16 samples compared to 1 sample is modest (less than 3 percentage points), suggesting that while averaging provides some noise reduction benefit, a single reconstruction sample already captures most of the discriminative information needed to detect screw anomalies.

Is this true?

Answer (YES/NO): NO